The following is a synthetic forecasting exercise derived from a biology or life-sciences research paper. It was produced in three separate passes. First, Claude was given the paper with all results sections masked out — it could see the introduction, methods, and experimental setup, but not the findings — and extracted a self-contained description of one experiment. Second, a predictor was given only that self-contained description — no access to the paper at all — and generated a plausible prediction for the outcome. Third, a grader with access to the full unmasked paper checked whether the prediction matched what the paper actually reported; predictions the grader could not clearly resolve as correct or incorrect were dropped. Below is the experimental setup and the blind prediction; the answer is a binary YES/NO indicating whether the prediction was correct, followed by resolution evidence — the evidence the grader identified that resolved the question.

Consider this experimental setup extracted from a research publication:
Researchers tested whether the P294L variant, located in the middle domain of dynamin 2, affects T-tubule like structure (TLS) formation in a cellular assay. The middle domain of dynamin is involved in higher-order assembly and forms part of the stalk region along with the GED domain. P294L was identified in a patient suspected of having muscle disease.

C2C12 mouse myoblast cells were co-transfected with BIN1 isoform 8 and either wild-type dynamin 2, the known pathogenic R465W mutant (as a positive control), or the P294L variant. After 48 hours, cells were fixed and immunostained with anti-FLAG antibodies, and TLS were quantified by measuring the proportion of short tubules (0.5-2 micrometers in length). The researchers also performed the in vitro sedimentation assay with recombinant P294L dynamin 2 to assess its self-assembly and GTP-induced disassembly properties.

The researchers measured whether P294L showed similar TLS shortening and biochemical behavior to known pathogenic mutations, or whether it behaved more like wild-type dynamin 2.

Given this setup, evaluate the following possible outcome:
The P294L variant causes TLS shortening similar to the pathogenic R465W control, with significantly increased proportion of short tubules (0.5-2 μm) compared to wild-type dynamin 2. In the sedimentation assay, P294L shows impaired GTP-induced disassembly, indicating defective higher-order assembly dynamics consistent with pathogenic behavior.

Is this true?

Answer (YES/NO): NO